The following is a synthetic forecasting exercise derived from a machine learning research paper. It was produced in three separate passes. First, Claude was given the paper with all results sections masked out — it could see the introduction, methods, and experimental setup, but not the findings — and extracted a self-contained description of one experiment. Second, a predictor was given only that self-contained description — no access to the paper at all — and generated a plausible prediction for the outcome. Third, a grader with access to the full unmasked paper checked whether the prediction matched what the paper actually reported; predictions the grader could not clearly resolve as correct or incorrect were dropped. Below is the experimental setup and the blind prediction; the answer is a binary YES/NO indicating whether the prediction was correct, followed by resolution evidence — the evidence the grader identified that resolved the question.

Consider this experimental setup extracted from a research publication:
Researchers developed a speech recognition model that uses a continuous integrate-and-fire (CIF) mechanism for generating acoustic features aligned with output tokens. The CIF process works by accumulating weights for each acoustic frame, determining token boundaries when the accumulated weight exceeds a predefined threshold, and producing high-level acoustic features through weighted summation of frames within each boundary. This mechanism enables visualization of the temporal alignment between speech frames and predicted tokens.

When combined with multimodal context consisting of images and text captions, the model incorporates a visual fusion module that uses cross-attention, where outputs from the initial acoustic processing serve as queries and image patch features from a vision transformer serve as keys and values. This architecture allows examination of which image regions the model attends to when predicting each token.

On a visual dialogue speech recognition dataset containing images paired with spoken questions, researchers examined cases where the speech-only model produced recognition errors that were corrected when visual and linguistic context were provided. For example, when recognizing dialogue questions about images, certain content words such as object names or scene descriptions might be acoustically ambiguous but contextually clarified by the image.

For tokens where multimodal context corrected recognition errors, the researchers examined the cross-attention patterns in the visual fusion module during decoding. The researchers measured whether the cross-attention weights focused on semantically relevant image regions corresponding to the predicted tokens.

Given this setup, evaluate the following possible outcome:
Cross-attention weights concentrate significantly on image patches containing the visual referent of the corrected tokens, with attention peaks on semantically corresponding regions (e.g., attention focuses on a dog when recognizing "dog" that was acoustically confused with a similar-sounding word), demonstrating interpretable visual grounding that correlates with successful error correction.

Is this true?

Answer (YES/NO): YES